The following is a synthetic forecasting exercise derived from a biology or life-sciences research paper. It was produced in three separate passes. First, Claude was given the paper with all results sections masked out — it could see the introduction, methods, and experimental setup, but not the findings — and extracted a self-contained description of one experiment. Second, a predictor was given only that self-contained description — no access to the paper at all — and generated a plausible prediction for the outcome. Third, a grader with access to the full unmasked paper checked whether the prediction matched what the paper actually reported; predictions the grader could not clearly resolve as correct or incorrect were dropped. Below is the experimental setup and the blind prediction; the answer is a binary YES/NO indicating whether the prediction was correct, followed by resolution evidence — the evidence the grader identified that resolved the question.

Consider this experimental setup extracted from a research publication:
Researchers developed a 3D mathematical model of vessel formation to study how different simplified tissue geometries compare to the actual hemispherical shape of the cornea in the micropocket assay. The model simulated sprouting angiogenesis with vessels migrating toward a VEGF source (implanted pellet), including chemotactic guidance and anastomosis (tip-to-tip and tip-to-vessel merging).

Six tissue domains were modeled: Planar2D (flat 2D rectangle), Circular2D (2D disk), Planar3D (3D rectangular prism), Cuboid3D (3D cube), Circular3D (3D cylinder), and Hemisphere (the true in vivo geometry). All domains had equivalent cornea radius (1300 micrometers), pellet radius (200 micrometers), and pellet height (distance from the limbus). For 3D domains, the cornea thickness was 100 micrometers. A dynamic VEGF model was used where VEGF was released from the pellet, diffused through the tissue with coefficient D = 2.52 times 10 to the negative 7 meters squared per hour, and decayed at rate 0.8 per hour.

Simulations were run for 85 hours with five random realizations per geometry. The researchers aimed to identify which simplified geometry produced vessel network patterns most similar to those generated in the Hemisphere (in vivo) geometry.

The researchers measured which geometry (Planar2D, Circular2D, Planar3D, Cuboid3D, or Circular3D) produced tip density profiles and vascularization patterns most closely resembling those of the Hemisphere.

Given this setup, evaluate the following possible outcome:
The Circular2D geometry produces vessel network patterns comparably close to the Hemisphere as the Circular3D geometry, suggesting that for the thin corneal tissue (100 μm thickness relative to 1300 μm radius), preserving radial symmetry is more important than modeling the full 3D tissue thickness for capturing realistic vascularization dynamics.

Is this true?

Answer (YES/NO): NO